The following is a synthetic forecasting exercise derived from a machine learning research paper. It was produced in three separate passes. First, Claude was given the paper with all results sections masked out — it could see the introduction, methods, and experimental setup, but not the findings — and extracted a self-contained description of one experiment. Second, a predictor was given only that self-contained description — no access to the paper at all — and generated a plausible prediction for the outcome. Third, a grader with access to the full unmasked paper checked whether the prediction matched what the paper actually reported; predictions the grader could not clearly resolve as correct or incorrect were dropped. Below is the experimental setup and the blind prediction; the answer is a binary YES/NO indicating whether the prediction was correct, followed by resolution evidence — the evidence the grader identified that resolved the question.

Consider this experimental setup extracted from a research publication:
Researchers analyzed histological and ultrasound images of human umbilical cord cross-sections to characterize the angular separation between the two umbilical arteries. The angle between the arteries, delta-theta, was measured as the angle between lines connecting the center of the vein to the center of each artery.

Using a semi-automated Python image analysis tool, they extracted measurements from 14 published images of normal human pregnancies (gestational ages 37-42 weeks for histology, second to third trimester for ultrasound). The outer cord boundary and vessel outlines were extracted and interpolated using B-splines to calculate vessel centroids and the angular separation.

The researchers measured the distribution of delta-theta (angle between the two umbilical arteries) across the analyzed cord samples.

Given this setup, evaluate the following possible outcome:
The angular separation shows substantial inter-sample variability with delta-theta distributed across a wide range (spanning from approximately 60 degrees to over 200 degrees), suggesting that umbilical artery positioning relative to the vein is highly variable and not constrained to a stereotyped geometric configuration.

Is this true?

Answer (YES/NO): NO